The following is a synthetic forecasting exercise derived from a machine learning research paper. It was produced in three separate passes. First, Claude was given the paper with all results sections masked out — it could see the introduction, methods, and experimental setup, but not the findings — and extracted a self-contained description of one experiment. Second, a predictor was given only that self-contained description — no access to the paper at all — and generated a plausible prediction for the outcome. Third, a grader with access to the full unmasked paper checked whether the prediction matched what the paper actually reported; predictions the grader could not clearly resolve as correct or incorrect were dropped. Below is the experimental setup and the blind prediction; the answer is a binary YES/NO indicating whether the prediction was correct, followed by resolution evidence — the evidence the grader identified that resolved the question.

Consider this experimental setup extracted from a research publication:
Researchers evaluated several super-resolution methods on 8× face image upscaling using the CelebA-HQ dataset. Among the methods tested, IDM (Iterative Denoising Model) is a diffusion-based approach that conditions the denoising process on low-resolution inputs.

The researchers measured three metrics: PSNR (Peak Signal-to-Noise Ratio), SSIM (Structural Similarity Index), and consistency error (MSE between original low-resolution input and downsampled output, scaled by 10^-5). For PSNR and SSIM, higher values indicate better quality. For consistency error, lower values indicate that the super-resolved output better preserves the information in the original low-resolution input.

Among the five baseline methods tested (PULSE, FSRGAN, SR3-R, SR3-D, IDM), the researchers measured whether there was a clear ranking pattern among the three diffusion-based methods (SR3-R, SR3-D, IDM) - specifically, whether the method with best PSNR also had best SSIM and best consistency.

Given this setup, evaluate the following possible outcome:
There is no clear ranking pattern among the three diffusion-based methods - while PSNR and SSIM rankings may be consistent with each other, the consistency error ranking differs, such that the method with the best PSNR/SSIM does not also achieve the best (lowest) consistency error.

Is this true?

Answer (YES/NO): NO